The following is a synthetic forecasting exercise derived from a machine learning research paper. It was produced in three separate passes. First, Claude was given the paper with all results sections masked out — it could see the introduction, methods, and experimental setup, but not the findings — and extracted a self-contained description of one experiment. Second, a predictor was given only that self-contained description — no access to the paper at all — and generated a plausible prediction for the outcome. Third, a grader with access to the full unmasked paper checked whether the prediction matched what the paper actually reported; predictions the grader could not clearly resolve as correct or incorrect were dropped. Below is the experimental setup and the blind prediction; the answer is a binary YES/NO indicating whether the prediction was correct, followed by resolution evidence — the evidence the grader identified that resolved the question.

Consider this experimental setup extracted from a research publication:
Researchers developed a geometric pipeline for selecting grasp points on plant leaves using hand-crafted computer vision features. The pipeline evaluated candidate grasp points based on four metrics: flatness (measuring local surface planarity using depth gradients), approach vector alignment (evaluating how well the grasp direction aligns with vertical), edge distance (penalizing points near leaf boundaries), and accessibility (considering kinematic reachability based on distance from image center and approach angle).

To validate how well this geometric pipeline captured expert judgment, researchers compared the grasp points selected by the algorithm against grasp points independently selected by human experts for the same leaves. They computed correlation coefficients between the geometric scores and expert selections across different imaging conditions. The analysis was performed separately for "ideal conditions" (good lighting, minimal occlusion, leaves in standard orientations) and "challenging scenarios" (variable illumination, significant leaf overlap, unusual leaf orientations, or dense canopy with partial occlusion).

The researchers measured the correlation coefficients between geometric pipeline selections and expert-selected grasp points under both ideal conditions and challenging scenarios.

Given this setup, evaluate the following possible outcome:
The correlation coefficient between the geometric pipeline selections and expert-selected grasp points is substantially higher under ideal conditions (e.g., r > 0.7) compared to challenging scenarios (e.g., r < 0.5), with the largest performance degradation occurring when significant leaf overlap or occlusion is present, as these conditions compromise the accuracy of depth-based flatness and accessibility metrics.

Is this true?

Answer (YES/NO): NO